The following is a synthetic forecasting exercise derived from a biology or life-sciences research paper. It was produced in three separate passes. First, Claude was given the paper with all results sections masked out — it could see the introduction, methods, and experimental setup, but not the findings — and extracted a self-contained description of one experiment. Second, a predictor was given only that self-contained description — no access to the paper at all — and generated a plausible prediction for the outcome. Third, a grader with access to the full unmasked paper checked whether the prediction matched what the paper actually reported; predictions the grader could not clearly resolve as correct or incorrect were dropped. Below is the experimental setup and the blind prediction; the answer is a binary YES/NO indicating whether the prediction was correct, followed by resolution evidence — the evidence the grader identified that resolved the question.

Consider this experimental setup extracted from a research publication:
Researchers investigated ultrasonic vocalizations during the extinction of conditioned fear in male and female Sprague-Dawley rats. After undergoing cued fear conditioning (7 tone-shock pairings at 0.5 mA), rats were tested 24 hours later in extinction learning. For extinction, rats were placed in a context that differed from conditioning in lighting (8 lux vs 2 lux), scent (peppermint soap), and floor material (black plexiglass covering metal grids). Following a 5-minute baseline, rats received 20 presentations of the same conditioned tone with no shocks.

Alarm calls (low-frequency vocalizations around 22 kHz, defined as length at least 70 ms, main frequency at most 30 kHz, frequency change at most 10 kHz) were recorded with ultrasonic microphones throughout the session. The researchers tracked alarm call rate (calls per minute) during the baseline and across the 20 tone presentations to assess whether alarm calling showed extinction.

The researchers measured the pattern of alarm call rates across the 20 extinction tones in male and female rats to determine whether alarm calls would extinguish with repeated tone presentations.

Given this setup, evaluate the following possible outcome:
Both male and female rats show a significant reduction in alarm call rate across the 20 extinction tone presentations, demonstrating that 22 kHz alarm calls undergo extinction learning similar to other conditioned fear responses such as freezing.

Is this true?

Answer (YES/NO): YES